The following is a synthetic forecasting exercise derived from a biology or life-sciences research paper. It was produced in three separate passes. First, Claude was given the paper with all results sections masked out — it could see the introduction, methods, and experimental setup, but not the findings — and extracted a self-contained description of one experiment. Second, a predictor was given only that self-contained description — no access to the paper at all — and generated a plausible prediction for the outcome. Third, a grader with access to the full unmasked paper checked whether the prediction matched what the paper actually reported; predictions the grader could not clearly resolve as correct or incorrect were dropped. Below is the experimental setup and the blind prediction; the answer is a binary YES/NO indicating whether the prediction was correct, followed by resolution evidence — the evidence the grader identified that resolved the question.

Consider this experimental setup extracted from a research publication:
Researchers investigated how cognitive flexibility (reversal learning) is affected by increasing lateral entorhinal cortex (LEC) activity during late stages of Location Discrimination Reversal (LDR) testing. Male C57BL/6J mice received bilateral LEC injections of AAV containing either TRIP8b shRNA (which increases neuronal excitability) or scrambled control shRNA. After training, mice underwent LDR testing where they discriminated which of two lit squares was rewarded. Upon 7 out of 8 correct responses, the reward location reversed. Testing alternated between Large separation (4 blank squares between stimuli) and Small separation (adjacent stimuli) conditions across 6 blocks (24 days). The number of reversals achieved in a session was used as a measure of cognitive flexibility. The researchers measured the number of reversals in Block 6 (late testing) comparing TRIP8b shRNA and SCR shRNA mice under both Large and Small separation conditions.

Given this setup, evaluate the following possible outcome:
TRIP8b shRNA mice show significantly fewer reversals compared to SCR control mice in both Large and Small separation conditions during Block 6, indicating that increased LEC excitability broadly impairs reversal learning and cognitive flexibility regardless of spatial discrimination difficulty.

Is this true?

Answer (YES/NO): NO